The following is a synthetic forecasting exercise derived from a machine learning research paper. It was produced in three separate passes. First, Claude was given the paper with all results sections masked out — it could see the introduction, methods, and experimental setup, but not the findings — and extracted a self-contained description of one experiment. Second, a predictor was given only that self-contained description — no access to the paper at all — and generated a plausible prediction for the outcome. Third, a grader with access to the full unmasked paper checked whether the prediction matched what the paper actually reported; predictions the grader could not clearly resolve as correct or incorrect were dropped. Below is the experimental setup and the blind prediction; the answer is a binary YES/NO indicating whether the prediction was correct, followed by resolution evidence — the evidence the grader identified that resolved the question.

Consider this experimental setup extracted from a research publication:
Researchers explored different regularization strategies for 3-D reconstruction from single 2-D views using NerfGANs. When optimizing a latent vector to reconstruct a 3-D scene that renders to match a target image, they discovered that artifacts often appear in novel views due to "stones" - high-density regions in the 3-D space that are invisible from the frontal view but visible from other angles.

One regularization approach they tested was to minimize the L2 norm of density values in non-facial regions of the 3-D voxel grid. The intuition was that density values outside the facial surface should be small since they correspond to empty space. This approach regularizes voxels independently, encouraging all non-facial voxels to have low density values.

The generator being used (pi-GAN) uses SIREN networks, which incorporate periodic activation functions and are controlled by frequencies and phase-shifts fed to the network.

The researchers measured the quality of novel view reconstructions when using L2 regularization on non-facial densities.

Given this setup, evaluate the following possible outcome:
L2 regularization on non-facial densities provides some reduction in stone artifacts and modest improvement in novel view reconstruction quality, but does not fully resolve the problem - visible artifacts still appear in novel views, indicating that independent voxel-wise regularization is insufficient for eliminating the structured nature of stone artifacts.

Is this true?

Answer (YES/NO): NO